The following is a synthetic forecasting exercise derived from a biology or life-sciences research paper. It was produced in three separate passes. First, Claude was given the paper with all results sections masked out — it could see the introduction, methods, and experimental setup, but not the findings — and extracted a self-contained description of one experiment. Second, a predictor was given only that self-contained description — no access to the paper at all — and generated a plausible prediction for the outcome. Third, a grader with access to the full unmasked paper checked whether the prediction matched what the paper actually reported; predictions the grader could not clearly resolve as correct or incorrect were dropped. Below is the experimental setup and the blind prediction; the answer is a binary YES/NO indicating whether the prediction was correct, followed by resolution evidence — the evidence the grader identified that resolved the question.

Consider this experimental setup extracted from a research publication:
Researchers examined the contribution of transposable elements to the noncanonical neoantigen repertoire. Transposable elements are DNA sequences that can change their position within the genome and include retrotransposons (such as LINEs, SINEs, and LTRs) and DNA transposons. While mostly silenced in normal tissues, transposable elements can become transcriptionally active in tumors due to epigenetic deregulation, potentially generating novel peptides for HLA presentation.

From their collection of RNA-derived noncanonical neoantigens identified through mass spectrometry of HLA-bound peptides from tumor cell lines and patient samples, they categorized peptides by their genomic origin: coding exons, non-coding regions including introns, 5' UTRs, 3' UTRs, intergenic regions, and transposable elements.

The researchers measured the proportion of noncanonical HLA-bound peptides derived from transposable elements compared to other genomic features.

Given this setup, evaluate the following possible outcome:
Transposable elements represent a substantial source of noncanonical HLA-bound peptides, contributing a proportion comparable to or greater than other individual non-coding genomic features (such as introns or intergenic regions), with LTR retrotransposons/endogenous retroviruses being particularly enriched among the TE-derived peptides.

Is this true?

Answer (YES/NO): NO